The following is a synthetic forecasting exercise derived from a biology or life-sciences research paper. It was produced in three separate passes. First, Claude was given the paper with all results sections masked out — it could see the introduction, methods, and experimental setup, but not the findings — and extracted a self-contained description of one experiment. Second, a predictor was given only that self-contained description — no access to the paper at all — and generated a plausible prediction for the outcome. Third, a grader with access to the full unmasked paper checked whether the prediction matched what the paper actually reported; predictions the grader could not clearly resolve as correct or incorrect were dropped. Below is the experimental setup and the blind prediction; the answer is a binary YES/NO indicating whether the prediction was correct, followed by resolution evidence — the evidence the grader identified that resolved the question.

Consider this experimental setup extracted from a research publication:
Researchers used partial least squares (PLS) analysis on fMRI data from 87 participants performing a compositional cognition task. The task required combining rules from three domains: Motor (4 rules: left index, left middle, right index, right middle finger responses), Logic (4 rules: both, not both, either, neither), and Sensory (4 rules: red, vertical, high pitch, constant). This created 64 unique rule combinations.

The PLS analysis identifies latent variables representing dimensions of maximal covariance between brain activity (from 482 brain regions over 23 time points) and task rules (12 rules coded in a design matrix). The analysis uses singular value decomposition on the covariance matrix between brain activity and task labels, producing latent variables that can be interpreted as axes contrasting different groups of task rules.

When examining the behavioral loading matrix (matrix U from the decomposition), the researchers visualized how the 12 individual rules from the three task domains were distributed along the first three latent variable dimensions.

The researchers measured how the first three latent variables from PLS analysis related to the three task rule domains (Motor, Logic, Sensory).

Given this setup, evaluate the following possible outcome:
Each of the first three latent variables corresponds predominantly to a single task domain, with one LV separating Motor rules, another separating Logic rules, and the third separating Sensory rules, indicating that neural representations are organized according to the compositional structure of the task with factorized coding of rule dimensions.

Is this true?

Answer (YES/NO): YES